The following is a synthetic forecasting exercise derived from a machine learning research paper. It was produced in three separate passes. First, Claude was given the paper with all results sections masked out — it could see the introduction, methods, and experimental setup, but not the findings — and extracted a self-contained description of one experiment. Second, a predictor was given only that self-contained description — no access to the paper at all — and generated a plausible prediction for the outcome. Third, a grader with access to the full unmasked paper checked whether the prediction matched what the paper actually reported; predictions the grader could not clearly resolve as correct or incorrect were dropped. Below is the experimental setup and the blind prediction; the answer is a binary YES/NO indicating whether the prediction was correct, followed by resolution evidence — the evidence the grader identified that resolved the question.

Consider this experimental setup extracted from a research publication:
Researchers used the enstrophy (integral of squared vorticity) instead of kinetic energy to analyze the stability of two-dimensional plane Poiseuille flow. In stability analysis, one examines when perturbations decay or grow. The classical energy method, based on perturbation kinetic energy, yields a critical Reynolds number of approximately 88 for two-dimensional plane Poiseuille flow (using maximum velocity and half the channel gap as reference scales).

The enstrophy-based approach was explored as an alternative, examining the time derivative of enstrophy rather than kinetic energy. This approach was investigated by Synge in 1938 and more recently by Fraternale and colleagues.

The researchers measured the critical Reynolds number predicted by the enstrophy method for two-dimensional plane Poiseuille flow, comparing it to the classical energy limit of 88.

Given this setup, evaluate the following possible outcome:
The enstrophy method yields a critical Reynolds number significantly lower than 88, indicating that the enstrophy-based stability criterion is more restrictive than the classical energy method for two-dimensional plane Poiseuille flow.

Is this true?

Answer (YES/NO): NO